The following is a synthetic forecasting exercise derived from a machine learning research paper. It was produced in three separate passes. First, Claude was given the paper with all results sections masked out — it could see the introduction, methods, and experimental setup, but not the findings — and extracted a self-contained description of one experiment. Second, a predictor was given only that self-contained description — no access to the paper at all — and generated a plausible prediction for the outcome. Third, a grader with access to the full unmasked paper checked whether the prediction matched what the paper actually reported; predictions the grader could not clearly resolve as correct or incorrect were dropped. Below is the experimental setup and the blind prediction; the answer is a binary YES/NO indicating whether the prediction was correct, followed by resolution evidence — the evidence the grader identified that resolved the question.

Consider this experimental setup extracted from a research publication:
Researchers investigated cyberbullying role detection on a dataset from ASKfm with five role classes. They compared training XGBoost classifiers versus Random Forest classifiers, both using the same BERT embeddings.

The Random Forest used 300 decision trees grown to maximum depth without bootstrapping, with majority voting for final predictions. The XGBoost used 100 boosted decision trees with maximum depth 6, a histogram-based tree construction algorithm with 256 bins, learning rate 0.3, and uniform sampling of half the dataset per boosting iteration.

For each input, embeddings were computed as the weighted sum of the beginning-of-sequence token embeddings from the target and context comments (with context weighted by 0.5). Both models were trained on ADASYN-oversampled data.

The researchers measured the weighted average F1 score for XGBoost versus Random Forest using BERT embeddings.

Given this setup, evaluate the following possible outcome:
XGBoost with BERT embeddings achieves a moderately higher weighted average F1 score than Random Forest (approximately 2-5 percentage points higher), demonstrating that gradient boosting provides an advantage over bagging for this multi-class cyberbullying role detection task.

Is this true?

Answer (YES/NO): NO